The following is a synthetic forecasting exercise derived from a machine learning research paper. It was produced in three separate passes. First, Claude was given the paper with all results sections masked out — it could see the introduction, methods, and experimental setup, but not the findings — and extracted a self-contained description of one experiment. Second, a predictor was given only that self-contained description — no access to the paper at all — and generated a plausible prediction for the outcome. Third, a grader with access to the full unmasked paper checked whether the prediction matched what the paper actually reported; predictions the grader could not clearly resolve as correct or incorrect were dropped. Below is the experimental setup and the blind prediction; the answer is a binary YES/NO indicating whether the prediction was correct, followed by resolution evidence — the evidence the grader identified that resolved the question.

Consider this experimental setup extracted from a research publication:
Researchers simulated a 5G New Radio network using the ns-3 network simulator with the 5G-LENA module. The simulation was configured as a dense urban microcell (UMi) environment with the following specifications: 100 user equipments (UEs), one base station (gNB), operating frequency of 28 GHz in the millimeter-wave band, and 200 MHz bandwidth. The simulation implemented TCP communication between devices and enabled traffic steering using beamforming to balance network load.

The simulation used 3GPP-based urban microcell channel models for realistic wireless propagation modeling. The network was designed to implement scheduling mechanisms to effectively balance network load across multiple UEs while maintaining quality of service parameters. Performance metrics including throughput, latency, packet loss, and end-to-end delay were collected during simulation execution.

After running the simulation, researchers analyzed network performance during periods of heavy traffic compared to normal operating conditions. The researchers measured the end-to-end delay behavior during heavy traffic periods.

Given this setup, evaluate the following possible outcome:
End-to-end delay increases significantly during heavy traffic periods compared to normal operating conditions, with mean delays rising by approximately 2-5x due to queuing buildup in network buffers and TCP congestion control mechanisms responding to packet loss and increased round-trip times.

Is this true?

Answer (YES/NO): NO